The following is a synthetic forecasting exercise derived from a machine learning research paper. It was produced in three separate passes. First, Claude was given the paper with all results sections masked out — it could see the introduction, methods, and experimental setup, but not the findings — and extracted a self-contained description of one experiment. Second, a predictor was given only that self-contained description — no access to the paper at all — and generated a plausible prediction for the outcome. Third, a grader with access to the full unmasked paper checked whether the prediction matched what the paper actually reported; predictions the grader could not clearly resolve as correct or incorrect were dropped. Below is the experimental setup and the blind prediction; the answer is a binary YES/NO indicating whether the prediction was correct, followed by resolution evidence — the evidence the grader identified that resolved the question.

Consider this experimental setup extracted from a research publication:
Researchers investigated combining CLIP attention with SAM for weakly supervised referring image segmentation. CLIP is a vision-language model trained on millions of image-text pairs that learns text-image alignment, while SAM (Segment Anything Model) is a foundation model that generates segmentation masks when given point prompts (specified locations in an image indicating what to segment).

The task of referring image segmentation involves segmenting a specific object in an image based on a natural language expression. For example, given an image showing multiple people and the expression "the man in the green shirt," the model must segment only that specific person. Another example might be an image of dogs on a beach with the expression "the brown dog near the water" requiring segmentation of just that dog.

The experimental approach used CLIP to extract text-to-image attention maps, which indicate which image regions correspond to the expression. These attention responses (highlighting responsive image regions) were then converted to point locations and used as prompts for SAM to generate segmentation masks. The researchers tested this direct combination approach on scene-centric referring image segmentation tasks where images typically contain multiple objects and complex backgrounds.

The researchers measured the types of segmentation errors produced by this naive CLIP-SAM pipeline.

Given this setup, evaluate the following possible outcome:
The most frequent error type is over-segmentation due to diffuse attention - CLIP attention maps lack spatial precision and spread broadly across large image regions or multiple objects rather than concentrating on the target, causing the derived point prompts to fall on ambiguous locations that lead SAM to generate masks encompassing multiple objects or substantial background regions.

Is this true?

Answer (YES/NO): NO